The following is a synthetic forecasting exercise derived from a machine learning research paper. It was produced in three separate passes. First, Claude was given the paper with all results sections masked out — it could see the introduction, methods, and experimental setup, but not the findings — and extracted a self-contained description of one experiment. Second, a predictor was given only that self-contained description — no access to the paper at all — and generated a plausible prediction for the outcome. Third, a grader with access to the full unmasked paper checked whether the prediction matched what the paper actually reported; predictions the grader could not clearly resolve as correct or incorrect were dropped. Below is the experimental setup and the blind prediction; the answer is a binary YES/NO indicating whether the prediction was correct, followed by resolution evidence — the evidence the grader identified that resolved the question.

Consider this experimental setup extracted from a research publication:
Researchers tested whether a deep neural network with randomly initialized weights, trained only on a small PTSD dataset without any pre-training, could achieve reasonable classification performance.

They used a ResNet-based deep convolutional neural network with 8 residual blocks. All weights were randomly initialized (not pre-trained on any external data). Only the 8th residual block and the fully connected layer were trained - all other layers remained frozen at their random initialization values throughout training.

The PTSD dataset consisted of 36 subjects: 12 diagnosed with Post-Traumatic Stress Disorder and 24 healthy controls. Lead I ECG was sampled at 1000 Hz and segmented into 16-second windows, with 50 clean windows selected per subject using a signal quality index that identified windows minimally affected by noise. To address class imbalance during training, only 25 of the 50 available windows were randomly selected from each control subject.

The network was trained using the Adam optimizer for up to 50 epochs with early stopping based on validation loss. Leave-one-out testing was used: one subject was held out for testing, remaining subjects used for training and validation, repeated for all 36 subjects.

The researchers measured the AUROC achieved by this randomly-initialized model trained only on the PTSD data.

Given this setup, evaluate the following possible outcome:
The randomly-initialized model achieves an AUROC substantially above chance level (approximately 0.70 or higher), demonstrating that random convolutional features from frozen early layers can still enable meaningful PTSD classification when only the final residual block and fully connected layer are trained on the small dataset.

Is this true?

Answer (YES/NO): NO